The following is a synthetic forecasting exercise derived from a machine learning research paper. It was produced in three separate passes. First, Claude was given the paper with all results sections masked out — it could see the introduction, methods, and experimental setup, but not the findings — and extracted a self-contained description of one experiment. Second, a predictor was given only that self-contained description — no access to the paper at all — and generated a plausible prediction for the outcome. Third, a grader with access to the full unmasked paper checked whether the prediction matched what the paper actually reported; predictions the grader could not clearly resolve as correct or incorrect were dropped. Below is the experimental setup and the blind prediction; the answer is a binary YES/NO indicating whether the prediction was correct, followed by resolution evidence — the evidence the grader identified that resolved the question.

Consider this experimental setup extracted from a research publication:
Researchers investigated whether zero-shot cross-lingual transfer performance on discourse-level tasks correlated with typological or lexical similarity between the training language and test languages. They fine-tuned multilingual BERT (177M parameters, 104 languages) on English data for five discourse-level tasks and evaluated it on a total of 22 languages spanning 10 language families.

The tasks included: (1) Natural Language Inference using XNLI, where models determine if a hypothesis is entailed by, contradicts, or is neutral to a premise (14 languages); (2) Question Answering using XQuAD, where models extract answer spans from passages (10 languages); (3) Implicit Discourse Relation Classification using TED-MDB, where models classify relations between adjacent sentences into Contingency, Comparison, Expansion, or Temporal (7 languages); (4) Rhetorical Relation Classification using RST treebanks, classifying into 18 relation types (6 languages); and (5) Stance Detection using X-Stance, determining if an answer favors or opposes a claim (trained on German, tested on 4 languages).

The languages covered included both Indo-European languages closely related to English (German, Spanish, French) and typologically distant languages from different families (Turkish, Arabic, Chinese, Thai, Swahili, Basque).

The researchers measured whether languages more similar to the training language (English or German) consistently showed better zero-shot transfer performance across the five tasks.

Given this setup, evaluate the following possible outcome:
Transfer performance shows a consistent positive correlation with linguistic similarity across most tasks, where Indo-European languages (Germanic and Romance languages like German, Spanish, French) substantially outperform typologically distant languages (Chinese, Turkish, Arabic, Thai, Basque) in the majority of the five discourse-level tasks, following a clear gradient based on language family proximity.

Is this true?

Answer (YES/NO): NO